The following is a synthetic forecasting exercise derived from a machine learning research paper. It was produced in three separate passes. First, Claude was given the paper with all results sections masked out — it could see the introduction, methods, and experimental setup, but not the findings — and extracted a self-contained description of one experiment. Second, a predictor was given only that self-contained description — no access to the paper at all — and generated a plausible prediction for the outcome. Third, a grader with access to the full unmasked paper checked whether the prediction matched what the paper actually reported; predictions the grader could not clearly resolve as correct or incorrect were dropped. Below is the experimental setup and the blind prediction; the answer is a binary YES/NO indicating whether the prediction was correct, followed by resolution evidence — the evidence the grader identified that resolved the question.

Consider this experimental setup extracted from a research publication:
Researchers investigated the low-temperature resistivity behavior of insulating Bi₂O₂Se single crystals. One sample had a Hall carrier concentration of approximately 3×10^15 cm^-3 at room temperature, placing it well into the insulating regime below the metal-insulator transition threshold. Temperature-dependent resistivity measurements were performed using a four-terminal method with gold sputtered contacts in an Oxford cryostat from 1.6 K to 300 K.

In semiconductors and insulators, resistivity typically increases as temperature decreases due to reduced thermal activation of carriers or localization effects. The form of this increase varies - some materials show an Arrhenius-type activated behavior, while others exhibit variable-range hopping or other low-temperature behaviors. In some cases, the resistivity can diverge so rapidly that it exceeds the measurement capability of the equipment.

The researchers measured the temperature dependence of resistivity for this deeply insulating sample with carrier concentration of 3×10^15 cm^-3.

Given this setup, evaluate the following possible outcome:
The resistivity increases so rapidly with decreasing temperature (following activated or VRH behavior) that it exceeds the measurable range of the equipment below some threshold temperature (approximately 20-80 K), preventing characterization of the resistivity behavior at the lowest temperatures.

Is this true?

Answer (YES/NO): YES